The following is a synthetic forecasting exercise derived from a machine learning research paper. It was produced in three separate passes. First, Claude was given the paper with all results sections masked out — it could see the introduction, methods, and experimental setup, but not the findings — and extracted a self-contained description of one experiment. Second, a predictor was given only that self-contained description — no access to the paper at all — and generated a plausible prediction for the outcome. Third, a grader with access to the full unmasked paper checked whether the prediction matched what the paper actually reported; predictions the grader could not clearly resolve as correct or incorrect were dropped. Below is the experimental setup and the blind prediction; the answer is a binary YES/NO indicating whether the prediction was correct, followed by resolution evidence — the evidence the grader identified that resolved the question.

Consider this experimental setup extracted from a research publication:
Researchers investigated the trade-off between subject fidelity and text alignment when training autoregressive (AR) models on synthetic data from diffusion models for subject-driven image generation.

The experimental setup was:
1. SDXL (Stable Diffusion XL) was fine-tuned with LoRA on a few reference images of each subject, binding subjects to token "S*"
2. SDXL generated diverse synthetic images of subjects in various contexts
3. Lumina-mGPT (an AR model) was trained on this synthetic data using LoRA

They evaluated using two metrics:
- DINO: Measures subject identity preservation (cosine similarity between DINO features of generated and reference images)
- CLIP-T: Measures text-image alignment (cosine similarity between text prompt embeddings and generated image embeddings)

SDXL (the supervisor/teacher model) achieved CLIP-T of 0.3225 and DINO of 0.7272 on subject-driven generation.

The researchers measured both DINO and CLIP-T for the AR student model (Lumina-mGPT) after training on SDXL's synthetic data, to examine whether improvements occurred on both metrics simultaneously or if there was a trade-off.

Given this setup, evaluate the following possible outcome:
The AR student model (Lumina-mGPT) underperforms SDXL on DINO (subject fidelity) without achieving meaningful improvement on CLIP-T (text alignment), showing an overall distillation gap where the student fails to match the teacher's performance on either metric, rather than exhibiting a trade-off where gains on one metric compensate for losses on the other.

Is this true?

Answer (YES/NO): NO